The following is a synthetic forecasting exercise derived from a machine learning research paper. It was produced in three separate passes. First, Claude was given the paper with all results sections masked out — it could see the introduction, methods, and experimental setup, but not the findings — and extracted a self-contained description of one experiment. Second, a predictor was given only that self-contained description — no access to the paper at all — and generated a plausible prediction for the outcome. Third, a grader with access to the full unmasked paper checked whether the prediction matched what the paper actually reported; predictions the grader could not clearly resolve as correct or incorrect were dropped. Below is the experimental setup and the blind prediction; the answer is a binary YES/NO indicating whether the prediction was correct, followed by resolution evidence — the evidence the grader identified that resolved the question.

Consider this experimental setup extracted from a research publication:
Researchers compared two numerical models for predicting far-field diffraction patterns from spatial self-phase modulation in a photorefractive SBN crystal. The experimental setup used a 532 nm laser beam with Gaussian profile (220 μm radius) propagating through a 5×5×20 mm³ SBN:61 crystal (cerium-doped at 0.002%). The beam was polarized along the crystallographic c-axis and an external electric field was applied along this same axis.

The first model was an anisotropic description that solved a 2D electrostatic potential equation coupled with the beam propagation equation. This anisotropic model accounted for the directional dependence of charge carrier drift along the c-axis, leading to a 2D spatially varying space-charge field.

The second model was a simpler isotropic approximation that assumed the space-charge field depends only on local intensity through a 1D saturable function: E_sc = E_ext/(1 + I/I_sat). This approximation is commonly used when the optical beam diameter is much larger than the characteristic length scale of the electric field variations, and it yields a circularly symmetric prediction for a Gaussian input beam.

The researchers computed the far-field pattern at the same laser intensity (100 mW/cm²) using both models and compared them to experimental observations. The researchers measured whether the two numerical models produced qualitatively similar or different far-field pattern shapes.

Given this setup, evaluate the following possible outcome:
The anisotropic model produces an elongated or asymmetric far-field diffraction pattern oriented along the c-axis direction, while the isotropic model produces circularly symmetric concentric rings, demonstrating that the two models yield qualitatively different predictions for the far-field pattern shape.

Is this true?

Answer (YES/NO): YES